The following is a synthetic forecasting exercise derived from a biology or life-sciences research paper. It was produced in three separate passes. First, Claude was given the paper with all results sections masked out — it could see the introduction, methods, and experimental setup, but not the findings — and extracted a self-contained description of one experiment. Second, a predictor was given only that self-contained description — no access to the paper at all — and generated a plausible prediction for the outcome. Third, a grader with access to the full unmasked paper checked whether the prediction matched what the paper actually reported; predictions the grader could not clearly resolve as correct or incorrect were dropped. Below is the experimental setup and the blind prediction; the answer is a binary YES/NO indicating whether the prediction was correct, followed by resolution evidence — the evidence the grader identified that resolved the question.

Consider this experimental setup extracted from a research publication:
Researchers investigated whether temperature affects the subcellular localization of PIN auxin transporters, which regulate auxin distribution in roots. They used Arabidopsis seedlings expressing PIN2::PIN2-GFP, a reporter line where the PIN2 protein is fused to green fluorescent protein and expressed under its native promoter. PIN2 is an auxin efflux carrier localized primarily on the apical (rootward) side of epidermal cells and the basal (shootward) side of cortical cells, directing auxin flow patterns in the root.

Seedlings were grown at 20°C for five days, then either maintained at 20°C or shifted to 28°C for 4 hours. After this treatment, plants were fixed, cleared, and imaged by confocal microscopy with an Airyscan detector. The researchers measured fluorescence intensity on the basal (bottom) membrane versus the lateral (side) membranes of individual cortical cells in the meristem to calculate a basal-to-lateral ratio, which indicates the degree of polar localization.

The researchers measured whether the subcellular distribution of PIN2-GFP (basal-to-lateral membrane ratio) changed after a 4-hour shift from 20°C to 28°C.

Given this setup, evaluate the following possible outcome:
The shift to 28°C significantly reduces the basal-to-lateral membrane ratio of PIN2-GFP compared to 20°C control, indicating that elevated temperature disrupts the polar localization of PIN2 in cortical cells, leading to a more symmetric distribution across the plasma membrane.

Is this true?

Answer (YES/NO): NO